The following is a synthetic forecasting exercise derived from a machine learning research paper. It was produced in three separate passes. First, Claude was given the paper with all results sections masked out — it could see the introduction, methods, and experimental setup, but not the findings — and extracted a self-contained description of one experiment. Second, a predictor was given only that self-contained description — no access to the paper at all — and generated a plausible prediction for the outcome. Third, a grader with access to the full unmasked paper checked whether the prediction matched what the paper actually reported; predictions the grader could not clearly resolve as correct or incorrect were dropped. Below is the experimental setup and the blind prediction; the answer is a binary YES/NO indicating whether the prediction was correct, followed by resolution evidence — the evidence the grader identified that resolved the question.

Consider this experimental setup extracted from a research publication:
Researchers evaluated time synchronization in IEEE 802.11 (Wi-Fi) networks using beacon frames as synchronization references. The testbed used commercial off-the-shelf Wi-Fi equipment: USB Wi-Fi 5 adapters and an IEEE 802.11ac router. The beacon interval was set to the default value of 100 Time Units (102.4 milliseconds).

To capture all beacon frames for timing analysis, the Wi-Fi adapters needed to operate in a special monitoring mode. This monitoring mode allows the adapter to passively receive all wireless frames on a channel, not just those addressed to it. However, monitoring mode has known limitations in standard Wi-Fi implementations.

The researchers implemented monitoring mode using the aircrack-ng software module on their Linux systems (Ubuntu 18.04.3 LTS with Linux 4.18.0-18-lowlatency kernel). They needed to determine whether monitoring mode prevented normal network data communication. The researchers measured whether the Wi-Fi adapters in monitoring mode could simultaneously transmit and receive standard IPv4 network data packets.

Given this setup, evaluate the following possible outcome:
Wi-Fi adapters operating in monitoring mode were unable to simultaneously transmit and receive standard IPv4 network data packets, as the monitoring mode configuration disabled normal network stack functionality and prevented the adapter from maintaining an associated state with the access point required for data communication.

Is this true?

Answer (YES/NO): YES